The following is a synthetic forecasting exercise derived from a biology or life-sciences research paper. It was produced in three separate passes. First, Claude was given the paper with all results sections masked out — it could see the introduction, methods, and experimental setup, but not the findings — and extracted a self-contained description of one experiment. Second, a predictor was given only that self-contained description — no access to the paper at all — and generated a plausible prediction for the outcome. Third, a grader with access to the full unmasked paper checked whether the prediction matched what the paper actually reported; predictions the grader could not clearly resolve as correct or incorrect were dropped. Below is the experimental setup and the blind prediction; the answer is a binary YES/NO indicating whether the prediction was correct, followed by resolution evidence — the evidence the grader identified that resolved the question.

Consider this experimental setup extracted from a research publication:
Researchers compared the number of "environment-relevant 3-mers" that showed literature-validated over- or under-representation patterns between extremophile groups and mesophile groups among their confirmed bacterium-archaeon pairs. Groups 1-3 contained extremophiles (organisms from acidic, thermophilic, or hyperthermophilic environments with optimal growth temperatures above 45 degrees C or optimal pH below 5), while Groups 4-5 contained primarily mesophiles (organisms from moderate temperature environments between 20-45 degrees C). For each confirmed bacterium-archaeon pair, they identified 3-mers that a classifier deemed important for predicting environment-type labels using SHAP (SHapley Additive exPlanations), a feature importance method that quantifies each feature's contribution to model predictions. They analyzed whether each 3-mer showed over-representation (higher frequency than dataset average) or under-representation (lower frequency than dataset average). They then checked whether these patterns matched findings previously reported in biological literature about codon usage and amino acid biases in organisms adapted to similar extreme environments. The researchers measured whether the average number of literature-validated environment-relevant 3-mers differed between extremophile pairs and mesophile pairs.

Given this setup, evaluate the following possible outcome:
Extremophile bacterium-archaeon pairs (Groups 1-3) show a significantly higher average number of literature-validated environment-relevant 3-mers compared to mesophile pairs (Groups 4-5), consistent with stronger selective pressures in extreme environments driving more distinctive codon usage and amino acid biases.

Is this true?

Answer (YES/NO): YES